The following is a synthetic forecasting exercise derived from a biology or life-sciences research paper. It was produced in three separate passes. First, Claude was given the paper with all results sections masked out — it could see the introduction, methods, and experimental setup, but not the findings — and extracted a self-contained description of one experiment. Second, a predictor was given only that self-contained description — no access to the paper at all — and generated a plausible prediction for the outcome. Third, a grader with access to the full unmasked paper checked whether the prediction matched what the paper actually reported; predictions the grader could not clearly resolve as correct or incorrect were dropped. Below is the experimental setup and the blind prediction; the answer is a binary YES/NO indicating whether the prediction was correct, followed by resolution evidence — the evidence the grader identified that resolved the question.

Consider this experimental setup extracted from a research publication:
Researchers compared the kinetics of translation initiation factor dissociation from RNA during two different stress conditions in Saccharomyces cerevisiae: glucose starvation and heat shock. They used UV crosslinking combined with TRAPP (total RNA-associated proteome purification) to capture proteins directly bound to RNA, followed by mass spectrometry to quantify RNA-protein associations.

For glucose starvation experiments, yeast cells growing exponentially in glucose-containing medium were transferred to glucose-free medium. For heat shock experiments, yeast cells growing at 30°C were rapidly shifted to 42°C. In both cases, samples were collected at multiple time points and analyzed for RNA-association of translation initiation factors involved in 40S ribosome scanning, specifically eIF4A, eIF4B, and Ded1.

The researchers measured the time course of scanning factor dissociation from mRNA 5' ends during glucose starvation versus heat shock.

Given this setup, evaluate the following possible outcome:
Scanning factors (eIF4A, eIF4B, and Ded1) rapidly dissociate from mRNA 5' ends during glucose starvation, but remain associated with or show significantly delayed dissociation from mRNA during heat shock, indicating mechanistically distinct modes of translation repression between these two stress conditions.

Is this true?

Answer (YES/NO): NO